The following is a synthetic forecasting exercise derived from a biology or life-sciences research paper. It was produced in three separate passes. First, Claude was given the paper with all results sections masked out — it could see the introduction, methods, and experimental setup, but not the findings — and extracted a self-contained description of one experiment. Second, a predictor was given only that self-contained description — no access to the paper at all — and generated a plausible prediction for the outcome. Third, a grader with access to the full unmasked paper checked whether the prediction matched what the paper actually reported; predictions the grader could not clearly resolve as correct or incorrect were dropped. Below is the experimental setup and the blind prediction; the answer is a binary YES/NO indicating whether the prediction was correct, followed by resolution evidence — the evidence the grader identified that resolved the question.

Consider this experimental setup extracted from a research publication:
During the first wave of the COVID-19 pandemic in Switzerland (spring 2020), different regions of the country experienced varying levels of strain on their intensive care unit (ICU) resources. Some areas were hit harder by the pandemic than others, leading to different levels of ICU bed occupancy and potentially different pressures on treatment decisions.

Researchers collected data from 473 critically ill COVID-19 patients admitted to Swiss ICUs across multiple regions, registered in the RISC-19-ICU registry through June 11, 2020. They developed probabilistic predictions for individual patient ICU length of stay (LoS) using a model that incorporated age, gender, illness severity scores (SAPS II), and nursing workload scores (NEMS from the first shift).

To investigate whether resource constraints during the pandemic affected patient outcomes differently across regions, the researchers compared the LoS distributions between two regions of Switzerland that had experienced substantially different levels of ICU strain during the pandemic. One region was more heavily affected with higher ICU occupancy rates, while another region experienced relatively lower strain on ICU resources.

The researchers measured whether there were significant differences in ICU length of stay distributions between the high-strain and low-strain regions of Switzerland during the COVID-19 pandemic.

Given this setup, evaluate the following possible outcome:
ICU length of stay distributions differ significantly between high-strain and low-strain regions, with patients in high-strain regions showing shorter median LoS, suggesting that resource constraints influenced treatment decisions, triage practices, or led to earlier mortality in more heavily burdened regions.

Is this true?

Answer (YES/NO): NO